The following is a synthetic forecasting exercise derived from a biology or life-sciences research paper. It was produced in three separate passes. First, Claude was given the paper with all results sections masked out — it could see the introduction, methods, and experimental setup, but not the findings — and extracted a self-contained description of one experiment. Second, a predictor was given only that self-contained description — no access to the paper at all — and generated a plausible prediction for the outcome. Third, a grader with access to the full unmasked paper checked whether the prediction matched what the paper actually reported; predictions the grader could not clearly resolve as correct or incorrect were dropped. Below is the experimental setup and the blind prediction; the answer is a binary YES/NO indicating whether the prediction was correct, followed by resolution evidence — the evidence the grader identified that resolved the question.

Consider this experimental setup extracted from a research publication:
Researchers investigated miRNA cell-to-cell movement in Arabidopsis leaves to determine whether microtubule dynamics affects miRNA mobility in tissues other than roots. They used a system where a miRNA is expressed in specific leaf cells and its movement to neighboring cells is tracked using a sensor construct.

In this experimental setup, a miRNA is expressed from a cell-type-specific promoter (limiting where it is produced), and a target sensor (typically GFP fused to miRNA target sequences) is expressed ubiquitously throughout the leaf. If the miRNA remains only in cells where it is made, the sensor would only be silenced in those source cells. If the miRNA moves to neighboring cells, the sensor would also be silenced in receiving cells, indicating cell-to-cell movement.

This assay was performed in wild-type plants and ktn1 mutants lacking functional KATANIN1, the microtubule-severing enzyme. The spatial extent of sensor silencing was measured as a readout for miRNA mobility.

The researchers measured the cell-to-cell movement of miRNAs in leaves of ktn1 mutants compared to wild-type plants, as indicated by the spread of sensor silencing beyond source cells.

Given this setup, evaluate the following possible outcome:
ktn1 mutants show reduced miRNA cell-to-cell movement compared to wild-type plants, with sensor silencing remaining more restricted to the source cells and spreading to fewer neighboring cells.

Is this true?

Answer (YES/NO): YES